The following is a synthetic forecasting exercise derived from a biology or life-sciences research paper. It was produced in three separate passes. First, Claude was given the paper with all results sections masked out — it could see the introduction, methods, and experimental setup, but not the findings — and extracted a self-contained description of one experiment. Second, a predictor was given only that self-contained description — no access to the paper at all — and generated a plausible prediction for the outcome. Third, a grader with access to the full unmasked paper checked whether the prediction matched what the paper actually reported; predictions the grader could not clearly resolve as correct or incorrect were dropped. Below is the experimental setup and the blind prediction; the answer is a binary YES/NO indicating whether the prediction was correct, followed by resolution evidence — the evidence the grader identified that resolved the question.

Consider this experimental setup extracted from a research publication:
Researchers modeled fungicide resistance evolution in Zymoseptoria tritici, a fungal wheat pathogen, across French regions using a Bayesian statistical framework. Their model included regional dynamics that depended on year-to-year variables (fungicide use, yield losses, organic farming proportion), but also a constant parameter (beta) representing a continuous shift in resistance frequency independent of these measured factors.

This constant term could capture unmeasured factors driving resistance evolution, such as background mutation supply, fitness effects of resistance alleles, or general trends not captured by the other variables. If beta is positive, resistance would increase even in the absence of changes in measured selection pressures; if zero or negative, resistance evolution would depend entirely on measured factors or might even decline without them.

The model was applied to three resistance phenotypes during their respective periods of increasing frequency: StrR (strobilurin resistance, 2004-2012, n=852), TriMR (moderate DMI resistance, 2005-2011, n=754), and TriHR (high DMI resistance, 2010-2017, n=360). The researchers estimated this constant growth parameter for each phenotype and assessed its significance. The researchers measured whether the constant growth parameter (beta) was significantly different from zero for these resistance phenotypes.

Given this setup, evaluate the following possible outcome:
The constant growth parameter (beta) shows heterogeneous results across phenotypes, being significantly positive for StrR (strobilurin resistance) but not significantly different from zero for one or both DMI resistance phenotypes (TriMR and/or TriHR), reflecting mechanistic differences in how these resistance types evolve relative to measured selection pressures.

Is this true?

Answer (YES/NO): NO